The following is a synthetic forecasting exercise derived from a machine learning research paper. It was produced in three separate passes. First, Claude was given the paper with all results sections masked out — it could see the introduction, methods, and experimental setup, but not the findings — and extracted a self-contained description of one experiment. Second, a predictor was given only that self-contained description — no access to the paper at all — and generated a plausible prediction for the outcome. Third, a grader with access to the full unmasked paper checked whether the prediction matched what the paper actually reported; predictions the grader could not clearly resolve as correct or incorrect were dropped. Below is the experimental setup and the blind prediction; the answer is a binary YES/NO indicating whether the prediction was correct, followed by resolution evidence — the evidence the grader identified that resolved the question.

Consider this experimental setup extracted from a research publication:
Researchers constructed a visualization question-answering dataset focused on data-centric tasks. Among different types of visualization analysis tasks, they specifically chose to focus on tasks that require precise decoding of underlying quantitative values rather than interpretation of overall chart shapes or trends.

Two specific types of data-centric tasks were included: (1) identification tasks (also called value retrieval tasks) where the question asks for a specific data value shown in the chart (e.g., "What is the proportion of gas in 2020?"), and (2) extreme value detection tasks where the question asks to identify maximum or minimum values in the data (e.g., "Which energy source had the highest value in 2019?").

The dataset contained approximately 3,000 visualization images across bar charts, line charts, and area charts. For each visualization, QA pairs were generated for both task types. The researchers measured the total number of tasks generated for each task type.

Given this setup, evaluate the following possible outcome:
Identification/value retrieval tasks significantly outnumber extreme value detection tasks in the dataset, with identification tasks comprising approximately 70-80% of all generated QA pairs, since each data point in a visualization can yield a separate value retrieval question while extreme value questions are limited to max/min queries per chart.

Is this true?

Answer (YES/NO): NO